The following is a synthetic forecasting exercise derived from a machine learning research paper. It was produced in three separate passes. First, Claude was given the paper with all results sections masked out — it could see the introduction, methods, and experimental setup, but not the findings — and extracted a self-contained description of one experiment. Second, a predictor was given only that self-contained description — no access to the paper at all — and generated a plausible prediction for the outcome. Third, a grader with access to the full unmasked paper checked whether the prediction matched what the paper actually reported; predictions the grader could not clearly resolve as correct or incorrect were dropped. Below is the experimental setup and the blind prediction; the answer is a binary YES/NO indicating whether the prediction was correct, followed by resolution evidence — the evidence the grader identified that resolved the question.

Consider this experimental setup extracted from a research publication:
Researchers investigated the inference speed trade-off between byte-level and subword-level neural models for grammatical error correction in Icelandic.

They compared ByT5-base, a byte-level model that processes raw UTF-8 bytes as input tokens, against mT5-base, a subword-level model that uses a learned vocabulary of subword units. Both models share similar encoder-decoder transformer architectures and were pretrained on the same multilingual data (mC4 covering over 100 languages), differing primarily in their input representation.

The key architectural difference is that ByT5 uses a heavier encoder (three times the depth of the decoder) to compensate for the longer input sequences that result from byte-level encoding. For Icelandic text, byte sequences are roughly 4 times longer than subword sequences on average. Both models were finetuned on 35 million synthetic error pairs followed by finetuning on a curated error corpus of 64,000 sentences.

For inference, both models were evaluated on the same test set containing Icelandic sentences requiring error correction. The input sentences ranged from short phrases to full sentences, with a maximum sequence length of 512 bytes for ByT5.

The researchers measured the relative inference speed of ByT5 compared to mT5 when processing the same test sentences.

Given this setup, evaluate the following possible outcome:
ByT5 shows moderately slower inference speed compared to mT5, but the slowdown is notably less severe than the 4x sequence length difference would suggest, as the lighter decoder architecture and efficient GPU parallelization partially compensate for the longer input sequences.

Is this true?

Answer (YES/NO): YES